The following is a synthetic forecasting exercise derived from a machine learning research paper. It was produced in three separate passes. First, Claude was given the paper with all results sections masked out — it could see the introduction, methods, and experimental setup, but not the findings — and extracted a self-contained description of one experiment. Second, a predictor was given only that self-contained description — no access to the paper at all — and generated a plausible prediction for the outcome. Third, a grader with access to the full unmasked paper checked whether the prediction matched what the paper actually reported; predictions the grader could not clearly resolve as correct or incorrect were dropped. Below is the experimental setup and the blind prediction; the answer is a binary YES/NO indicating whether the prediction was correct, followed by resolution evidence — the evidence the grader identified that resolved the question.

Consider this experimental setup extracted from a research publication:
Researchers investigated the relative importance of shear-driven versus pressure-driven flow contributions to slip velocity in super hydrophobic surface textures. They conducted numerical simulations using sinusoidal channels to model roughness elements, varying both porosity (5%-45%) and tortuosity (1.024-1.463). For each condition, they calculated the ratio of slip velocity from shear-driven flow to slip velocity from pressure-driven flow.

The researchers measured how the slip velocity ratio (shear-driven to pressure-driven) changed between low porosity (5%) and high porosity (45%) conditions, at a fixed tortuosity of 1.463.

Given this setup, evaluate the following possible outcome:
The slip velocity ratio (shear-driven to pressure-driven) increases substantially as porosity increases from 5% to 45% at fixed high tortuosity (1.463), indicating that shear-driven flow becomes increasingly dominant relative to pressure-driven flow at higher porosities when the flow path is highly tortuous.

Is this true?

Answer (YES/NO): NO